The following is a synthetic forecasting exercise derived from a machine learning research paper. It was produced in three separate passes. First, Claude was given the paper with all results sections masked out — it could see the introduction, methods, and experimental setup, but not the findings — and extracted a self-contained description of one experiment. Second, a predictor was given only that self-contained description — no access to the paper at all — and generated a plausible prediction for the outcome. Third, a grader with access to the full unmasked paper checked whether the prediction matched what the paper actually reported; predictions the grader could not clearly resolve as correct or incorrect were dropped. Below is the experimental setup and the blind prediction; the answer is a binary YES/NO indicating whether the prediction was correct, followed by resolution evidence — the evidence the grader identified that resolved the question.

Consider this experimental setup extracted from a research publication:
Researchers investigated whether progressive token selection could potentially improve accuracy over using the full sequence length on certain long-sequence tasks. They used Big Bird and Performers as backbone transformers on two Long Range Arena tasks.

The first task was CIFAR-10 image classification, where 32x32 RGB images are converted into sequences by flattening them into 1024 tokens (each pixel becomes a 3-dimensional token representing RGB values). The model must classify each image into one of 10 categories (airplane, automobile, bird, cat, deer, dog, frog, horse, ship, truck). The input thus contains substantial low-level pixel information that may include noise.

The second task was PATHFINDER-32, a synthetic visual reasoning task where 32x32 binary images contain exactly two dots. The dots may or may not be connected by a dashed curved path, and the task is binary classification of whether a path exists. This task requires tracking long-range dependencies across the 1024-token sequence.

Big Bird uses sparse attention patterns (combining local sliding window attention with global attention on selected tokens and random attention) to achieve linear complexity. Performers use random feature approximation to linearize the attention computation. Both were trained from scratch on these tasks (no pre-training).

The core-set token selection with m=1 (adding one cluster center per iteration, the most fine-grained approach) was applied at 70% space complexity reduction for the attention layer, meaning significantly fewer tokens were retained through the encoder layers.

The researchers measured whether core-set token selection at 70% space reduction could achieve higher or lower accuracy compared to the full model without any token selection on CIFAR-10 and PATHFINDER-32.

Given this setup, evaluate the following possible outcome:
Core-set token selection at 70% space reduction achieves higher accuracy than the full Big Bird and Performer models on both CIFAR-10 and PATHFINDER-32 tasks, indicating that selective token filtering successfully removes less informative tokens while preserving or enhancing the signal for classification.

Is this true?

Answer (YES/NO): NO